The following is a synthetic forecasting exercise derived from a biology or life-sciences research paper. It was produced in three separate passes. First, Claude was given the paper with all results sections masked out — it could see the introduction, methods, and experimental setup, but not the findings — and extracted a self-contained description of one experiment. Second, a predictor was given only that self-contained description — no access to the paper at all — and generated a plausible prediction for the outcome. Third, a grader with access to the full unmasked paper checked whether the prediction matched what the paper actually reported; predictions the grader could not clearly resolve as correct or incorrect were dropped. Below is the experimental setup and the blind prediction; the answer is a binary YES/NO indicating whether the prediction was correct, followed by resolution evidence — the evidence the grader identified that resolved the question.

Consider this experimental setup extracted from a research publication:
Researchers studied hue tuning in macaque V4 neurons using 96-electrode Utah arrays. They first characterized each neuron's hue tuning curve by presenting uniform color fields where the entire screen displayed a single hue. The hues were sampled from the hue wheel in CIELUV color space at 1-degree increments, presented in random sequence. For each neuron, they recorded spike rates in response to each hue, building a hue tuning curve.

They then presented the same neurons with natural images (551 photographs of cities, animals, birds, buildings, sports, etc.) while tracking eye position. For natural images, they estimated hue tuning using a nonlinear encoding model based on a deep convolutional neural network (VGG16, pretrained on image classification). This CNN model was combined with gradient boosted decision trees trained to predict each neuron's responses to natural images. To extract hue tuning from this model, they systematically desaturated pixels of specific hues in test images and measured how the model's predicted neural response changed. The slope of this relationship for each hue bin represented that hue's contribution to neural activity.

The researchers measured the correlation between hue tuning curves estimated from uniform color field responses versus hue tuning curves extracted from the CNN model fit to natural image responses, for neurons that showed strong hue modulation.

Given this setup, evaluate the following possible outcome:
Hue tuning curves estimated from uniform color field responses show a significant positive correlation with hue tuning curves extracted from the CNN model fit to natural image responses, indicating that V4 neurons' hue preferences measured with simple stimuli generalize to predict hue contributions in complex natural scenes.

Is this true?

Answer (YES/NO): NO